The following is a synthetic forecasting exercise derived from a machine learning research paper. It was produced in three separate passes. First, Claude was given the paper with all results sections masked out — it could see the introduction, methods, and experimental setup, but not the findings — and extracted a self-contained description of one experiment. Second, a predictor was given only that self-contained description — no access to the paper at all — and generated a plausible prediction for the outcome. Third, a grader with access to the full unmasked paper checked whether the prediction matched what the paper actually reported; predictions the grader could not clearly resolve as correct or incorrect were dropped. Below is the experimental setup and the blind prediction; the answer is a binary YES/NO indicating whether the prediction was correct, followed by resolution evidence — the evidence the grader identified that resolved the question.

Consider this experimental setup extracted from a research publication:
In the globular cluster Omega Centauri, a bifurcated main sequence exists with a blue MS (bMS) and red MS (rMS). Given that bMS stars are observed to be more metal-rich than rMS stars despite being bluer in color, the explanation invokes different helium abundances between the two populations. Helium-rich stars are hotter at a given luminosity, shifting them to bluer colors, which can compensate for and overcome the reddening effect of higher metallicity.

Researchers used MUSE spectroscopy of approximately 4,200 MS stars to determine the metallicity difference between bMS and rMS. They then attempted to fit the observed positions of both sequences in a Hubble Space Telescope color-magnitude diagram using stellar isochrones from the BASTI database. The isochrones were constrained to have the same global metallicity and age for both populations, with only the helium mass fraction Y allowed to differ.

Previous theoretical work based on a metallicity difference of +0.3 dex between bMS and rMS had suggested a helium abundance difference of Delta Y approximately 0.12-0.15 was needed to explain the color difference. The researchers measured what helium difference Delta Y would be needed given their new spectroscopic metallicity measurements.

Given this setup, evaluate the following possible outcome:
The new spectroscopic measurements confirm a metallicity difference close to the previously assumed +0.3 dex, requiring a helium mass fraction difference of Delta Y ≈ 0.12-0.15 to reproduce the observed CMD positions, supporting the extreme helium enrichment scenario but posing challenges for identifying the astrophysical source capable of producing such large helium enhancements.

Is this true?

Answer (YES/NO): NO